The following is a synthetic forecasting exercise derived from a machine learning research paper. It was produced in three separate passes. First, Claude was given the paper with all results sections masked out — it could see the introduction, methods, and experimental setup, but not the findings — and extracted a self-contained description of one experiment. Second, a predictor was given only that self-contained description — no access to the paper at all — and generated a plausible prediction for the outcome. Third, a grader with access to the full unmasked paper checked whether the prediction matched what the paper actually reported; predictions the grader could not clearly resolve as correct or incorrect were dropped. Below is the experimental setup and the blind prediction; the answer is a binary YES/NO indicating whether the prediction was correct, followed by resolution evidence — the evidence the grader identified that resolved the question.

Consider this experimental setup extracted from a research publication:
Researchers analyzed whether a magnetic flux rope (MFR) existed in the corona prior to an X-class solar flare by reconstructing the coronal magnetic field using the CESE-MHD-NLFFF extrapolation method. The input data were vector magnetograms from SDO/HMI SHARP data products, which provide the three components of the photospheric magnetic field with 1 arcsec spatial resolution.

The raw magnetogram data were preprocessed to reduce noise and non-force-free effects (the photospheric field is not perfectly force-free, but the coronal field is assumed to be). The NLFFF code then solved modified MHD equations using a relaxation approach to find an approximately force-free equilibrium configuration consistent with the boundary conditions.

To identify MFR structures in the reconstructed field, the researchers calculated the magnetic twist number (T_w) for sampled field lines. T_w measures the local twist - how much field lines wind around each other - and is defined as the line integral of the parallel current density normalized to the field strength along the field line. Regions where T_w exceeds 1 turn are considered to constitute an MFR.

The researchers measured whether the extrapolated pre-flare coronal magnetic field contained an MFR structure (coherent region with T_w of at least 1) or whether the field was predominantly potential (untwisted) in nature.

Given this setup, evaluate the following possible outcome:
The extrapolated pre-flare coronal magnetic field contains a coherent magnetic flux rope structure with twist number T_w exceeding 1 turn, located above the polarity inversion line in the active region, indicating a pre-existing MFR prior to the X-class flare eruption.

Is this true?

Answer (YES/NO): YES